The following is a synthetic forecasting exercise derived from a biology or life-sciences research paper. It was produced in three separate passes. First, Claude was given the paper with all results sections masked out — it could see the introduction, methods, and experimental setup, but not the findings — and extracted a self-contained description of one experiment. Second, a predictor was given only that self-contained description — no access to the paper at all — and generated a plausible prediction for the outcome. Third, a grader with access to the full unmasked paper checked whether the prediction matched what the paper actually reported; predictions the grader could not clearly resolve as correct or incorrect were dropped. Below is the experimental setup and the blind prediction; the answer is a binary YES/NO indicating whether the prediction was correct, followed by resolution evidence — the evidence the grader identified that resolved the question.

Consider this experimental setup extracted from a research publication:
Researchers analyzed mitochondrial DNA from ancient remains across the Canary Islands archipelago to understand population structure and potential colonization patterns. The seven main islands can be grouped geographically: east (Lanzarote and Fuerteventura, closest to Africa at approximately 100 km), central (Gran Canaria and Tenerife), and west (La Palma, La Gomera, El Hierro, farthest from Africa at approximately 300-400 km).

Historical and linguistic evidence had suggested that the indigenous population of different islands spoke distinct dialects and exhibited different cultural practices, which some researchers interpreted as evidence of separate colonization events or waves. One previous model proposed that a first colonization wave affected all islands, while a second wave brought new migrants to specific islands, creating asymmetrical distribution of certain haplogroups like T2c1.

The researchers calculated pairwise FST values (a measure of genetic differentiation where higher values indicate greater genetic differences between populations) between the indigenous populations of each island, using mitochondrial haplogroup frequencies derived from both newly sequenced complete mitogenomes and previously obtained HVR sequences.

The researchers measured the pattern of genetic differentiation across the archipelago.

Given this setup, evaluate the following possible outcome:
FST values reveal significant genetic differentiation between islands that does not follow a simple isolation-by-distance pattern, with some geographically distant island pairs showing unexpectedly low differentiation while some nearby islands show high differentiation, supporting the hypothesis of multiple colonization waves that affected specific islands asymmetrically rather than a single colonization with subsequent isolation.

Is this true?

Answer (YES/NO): YES